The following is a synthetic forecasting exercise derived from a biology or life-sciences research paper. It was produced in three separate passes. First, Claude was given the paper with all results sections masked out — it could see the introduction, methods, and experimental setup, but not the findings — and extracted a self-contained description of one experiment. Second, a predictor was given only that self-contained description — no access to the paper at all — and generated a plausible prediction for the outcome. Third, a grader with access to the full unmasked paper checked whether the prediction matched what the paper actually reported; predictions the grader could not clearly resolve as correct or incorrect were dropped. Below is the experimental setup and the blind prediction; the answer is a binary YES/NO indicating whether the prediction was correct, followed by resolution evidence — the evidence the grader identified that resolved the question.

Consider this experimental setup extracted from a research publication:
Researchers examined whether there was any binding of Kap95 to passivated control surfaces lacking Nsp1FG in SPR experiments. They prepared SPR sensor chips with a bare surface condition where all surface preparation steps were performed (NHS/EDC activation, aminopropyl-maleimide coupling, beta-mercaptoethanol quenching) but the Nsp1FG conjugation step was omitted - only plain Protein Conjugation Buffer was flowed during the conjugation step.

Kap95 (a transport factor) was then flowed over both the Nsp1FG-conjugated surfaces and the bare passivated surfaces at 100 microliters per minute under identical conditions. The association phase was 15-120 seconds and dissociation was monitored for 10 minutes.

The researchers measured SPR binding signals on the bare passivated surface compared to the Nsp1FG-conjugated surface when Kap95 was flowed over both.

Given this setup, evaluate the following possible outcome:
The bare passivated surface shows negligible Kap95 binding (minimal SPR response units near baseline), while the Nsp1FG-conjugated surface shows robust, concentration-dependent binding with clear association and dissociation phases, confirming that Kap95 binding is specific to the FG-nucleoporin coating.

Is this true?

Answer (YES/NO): YES